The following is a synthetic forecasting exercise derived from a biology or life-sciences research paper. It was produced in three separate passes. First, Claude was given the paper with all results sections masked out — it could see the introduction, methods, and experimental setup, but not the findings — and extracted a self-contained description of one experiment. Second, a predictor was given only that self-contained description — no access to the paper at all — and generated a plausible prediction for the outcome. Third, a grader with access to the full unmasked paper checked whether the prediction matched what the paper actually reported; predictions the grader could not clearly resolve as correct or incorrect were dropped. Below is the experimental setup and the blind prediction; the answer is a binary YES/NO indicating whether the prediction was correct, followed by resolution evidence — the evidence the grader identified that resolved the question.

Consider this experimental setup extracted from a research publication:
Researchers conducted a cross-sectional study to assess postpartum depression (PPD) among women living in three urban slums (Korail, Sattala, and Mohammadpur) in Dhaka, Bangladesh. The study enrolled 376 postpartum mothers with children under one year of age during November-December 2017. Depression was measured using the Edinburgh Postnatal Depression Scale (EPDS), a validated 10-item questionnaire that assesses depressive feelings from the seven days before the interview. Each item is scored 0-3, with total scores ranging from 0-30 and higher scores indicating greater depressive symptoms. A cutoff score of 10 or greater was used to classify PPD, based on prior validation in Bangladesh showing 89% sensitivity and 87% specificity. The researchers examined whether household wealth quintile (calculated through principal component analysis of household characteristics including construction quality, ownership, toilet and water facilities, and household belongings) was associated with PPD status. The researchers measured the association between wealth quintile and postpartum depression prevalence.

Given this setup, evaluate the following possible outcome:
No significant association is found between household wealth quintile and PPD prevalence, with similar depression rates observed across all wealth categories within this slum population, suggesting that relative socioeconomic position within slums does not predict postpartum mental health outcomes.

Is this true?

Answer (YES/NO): YES